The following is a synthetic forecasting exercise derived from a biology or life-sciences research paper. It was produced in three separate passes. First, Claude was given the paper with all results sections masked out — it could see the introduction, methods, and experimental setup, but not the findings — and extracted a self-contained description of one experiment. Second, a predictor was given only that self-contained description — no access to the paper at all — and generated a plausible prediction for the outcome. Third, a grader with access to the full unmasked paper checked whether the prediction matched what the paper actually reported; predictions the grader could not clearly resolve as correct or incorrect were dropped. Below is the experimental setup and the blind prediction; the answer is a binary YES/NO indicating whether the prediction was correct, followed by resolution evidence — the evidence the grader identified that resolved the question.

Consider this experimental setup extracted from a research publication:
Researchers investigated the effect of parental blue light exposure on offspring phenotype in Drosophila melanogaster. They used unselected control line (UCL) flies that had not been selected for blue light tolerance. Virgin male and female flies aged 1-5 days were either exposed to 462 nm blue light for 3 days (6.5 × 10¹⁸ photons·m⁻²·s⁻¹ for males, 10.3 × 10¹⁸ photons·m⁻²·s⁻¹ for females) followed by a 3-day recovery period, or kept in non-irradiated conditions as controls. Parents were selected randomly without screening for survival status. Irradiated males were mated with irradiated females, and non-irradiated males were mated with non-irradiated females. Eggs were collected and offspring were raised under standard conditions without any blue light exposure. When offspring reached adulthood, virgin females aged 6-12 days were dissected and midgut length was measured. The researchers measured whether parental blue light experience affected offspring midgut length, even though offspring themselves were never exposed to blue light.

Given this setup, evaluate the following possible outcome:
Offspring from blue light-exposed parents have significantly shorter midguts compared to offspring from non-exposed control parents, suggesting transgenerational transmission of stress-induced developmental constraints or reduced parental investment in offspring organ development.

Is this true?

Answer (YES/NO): NO